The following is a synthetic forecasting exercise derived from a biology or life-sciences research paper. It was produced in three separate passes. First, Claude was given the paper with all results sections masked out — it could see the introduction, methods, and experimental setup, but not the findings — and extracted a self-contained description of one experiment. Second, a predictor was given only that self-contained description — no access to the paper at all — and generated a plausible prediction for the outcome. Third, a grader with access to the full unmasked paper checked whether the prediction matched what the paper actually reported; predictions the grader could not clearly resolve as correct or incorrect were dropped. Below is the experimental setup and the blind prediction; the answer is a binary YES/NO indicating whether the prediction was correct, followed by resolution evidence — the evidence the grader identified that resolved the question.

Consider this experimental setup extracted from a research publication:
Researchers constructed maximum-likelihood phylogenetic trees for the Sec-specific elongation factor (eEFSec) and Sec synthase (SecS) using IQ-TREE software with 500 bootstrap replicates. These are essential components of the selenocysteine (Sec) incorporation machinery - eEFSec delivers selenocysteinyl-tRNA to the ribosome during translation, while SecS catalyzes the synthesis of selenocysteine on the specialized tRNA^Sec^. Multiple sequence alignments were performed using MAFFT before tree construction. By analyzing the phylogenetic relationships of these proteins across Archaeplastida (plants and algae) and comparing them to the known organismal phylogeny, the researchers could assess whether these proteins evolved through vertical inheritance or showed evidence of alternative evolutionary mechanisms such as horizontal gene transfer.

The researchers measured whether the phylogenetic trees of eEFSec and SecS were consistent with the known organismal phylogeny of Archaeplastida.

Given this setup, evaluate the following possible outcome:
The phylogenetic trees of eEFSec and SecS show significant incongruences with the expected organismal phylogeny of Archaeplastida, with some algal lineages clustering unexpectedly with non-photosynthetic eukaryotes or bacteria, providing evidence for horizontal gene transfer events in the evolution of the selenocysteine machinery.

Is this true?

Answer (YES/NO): NO